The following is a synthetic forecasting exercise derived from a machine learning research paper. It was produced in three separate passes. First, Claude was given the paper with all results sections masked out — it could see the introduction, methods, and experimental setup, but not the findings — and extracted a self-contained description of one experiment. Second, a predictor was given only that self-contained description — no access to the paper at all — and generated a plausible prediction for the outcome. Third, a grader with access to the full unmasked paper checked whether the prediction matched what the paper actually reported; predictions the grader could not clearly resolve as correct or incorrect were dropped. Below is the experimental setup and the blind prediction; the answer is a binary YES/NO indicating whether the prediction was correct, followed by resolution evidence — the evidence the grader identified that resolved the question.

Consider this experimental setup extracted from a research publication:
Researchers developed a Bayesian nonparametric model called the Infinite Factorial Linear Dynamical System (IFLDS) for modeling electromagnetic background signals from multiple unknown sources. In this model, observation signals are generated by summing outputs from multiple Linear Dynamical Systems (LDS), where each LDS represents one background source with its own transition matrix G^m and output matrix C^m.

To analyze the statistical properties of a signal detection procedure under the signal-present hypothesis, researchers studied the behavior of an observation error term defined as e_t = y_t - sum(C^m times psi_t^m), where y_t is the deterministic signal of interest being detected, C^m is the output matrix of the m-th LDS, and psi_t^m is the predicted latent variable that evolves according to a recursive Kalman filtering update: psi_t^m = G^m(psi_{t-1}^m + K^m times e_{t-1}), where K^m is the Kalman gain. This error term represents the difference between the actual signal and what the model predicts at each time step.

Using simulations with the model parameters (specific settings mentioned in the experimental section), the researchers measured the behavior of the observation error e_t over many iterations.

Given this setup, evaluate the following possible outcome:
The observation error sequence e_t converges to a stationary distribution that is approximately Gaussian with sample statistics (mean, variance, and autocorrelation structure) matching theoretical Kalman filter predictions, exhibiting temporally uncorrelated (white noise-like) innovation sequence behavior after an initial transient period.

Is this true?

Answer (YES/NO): NO